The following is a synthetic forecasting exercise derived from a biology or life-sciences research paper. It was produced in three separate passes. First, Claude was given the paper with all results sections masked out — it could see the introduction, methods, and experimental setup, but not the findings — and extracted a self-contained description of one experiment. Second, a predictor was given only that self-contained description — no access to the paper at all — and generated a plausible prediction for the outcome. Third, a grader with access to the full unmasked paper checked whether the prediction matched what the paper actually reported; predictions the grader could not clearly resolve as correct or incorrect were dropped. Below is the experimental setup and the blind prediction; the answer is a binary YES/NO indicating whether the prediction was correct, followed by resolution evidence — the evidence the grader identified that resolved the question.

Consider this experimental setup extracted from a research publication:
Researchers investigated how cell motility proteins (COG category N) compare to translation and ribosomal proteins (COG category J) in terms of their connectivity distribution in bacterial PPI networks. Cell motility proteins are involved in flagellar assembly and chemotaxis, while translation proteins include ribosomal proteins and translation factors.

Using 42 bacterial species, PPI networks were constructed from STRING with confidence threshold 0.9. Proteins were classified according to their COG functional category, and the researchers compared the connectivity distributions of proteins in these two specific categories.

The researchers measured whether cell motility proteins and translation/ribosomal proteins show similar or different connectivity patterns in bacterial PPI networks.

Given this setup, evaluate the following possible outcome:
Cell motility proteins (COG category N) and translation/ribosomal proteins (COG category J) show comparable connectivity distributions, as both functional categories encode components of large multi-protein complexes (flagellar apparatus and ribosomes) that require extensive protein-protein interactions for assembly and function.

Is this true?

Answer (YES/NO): NO